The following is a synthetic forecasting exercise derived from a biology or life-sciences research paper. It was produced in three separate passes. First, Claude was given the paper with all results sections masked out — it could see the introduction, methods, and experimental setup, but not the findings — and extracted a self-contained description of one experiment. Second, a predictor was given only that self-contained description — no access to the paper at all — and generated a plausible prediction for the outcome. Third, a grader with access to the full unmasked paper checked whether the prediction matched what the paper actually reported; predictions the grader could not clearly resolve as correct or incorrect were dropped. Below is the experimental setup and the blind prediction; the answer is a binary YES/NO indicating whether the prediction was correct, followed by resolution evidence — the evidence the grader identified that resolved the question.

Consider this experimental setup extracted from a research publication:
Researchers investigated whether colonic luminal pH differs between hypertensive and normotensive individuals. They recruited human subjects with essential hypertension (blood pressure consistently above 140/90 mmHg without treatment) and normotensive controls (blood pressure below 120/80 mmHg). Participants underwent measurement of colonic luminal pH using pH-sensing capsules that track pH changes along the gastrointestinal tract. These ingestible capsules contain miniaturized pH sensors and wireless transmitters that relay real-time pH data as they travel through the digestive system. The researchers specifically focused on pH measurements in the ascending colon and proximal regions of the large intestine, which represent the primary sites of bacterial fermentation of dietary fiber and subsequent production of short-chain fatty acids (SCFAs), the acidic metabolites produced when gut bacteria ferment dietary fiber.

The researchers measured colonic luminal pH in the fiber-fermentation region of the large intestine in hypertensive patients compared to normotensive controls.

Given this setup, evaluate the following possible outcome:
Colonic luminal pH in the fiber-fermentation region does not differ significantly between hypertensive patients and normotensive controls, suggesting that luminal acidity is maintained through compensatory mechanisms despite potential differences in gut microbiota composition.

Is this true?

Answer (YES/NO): NO